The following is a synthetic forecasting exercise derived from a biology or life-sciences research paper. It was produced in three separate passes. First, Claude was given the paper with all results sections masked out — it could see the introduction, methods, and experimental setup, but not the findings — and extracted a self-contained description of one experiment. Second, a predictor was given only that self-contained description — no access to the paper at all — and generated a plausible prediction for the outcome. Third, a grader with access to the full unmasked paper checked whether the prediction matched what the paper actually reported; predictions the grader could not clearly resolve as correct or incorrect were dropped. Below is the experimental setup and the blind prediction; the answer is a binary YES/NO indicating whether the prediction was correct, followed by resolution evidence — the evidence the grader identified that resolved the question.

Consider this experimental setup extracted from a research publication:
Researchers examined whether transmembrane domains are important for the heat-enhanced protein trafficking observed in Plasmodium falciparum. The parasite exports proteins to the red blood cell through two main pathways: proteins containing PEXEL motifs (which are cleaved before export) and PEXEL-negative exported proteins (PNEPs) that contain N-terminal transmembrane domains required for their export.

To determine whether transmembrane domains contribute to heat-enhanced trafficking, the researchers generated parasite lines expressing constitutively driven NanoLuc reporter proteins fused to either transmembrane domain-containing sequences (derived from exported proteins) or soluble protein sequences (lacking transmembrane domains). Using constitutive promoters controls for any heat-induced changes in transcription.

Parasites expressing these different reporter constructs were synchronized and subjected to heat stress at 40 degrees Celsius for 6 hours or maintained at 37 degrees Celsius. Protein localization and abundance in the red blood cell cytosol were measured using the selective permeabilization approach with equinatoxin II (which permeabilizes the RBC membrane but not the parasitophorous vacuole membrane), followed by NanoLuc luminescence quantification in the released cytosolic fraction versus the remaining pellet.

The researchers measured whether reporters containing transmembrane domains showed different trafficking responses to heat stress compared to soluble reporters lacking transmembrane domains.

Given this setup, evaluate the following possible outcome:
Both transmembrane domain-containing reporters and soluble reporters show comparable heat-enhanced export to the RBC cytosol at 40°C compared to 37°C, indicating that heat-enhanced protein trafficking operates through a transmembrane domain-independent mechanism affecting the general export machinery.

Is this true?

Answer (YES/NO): NO